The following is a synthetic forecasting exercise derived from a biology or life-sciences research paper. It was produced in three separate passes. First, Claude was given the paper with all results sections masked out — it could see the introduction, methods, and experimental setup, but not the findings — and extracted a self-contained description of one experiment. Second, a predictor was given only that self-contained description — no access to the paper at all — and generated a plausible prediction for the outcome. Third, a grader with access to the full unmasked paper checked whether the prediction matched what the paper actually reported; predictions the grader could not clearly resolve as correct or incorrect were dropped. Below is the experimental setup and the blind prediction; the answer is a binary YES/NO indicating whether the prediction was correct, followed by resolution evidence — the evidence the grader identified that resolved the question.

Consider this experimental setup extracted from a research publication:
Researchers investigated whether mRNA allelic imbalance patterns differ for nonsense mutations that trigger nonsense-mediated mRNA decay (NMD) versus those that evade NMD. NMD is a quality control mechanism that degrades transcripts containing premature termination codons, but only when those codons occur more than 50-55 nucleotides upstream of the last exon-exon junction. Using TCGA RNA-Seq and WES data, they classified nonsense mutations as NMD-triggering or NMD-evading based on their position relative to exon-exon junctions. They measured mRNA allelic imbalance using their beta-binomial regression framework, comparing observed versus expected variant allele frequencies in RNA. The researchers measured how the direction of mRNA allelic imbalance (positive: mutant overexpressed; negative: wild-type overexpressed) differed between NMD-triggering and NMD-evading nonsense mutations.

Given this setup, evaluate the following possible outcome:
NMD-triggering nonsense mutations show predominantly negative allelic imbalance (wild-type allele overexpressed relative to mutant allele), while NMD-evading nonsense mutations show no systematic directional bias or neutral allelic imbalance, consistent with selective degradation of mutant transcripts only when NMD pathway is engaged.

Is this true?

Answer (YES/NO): NO